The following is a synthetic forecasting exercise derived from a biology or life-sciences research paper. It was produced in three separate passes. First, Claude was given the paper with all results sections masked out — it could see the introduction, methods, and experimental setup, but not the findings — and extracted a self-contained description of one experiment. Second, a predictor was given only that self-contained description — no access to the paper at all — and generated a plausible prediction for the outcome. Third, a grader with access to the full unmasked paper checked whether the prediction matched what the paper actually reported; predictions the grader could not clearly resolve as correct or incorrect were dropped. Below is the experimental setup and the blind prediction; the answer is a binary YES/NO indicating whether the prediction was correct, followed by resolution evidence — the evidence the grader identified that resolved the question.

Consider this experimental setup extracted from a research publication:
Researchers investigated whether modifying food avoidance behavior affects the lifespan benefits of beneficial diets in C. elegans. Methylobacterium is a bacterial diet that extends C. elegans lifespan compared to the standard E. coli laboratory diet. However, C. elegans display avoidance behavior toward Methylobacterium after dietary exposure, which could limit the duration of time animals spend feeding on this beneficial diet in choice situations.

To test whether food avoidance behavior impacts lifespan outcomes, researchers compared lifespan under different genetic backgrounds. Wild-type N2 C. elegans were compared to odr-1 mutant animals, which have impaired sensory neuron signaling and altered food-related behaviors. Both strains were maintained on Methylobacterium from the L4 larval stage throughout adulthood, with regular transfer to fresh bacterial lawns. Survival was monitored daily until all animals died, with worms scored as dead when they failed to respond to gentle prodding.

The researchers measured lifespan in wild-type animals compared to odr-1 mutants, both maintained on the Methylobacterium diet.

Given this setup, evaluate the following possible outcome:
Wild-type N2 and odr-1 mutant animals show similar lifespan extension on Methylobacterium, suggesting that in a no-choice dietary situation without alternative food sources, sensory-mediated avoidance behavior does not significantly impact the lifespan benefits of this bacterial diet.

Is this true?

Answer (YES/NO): YES